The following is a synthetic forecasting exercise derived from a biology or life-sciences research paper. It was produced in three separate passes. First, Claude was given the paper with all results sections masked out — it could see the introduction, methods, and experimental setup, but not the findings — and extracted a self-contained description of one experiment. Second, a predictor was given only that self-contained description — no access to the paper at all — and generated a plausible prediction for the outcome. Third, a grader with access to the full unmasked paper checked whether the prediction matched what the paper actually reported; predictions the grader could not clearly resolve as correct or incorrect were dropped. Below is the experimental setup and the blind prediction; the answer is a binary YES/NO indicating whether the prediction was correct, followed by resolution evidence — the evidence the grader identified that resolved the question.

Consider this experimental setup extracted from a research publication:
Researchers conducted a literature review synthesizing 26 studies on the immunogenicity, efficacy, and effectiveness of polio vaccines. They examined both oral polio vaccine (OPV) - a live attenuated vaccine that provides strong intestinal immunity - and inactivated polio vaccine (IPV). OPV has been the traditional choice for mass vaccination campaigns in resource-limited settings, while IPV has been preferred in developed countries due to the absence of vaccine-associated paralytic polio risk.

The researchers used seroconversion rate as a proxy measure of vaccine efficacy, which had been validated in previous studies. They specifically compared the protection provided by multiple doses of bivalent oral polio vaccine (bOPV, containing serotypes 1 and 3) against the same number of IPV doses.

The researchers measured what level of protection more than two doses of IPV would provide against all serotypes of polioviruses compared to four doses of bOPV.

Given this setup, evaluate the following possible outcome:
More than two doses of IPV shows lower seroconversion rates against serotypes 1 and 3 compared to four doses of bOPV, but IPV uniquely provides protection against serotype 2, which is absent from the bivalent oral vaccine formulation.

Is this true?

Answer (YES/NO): NO